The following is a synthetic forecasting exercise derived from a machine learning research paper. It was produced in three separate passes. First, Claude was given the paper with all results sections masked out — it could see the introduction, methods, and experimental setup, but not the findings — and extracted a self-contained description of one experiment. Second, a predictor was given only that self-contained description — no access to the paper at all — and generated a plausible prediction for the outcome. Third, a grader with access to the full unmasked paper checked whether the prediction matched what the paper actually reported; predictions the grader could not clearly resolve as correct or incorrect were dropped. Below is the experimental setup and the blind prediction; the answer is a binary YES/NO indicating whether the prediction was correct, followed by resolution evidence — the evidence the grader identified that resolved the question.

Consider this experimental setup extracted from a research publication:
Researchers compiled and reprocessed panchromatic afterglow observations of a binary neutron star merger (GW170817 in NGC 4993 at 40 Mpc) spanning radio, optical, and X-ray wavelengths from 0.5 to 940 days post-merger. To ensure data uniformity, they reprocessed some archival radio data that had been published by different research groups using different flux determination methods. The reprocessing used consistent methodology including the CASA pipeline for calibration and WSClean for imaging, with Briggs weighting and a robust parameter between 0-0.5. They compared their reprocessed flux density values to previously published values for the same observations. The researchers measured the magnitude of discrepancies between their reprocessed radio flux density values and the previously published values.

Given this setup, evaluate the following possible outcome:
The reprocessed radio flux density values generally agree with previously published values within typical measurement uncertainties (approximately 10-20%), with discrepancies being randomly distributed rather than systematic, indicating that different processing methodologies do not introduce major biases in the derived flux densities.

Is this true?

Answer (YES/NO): NO